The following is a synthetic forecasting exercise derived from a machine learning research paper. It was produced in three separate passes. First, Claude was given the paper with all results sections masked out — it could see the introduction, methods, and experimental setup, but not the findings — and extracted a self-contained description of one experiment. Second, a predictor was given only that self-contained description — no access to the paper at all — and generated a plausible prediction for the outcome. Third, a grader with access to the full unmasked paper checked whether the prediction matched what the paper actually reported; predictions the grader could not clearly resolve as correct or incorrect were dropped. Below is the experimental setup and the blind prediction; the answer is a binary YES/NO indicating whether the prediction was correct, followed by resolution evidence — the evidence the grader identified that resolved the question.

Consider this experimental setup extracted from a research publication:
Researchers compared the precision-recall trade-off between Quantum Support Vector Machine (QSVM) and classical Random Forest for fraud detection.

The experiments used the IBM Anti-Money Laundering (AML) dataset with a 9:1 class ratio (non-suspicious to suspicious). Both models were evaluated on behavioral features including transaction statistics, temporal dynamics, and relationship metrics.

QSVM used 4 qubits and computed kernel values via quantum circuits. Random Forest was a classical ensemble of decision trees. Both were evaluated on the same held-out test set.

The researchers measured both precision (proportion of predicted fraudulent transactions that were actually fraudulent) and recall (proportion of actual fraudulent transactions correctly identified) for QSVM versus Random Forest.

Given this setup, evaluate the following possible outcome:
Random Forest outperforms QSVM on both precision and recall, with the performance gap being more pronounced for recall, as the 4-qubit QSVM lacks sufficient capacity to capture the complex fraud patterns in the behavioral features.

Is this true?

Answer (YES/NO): YES